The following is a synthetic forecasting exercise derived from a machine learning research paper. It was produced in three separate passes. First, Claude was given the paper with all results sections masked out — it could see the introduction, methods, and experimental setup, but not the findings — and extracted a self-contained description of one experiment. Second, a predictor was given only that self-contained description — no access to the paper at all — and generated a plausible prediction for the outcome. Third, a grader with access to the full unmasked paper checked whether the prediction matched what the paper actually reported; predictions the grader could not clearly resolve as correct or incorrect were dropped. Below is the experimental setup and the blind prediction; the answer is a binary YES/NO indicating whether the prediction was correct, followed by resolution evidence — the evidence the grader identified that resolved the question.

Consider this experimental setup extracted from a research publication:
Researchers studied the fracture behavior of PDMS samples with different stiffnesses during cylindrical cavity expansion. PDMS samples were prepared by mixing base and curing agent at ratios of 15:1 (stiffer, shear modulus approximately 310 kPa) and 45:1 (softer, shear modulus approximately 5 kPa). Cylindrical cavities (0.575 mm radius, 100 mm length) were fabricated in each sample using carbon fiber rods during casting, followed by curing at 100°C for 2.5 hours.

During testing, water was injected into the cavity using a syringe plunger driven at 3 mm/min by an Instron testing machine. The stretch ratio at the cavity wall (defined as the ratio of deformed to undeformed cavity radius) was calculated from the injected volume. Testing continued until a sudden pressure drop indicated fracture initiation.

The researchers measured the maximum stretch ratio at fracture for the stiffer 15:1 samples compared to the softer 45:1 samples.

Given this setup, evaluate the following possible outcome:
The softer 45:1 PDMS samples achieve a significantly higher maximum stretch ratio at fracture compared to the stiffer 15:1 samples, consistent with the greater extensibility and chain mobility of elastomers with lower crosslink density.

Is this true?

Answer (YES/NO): YES